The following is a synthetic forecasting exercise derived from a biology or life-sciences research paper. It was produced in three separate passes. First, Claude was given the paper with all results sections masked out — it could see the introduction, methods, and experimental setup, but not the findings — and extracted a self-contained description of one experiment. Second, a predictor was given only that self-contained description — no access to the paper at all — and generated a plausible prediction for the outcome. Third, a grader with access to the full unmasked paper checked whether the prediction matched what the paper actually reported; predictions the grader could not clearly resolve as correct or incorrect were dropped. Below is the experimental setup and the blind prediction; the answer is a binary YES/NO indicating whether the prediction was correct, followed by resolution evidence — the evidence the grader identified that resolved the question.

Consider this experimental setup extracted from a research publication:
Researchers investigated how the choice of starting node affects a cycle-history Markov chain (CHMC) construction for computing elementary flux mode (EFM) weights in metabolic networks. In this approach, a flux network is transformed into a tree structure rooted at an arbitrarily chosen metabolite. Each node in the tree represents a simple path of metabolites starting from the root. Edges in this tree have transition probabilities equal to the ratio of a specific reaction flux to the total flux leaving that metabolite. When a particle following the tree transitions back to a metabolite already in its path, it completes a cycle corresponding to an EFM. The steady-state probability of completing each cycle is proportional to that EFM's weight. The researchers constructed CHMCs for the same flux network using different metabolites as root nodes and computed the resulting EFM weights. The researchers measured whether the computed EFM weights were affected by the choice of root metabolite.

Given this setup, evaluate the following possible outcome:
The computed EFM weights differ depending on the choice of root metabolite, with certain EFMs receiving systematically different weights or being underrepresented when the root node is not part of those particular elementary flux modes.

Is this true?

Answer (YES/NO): NO